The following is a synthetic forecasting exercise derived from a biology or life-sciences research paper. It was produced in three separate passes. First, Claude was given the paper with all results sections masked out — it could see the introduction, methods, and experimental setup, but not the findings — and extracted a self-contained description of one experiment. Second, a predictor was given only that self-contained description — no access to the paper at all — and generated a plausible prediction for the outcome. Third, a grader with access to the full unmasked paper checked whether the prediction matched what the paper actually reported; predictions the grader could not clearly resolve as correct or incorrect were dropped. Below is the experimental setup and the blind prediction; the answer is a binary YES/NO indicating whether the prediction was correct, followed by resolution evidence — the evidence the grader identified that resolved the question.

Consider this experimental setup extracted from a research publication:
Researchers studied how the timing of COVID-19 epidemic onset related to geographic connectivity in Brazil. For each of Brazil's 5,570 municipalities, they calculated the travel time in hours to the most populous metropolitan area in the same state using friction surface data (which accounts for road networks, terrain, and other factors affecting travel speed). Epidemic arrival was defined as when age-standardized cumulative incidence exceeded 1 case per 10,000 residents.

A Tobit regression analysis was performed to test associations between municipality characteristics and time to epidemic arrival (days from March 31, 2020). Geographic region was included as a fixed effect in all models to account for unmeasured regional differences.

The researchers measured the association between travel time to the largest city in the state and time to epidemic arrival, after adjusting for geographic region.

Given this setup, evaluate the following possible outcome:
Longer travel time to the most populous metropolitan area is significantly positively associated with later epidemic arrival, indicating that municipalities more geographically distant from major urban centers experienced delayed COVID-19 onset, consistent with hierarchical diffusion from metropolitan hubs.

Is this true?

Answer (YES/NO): YES